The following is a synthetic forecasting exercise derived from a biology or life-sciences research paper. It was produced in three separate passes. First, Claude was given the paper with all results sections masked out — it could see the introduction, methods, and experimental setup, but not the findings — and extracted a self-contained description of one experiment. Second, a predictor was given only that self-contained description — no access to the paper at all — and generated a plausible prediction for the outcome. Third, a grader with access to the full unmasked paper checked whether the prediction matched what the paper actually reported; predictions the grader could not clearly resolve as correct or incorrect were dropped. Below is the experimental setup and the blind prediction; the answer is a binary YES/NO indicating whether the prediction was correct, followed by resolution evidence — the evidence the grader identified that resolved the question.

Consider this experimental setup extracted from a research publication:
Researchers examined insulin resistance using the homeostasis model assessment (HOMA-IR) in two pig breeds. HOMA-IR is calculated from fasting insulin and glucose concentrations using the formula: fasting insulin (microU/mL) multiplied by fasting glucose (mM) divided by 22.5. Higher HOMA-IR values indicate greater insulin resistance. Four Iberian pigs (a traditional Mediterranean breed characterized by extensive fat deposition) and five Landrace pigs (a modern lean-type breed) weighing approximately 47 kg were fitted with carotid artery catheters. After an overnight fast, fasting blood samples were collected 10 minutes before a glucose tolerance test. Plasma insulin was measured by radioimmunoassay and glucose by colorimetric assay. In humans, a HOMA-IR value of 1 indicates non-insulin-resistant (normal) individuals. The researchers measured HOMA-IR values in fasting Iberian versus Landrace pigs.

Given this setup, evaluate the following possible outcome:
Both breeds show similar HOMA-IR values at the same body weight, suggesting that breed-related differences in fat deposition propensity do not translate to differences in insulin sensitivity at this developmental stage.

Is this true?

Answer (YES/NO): YES